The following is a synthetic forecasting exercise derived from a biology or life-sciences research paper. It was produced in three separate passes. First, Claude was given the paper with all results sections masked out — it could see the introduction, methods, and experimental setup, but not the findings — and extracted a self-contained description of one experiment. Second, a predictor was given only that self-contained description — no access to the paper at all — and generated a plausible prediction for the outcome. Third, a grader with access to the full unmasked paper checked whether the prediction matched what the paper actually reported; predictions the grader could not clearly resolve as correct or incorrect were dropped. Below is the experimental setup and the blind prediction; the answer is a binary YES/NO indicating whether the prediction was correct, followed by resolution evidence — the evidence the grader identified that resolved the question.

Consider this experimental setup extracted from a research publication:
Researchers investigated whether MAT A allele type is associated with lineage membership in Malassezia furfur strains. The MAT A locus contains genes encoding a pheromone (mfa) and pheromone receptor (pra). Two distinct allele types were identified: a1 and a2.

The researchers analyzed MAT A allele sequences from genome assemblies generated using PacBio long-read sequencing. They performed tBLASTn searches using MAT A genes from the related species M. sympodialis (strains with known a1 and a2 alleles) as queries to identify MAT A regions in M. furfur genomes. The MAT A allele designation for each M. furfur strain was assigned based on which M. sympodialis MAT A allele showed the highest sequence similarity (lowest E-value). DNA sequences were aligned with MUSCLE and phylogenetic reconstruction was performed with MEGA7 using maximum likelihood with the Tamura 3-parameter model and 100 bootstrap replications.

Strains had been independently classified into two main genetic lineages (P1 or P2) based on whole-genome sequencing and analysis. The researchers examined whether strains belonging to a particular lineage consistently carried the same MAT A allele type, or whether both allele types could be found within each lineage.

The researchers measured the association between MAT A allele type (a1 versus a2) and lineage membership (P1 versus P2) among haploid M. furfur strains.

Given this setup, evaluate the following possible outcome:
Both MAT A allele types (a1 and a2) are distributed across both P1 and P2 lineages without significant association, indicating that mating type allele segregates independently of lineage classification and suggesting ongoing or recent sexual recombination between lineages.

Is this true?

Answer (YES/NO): YES